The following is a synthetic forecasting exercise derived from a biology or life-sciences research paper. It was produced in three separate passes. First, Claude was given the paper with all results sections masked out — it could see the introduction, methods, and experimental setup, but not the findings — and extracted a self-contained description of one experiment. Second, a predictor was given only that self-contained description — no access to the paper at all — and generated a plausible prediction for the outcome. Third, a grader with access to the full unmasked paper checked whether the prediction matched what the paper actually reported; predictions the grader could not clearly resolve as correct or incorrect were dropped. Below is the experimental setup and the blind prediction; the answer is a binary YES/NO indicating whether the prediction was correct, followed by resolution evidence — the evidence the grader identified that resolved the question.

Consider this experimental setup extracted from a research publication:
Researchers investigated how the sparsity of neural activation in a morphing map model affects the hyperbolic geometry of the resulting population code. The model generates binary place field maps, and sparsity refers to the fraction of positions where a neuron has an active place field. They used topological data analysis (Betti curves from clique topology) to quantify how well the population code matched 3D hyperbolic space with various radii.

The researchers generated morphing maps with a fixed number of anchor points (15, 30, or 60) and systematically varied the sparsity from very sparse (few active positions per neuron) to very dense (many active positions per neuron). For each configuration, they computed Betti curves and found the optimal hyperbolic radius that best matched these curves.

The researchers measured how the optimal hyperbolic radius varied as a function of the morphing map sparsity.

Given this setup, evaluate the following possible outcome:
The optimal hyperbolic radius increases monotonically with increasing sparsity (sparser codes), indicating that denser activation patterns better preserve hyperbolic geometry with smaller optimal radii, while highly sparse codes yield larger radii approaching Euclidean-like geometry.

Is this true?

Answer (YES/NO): NO